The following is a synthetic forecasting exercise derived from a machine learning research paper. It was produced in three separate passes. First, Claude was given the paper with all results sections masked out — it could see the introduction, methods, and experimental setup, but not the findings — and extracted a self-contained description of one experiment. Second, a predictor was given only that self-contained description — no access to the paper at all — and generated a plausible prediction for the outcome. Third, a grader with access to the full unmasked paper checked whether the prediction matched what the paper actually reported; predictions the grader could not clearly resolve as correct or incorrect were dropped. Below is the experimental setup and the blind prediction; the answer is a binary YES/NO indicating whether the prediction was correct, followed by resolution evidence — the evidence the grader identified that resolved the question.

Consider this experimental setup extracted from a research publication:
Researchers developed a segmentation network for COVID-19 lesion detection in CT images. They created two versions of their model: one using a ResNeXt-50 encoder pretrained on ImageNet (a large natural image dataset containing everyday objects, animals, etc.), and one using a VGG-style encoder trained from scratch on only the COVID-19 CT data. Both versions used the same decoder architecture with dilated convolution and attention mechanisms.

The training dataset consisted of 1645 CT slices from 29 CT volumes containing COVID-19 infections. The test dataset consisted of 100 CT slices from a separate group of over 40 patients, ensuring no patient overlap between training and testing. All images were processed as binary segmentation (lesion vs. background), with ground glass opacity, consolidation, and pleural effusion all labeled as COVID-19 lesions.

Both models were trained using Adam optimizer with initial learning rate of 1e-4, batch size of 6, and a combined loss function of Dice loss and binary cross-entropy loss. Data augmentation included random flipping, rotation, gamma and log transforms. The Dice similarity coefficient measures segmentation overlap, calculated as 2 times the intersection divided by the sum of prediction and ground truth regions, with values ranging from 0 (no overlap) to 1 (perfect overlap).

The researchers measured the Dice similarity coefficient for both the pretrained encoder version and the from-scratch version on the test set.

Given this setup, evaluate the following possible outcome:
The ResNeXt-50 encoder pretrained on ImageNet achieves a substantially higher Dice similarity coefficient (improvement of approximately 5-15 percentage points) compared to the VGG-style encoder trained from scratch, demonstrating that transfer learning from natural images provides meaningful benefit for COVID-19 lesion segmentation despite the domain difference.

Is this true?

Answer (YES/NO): NO